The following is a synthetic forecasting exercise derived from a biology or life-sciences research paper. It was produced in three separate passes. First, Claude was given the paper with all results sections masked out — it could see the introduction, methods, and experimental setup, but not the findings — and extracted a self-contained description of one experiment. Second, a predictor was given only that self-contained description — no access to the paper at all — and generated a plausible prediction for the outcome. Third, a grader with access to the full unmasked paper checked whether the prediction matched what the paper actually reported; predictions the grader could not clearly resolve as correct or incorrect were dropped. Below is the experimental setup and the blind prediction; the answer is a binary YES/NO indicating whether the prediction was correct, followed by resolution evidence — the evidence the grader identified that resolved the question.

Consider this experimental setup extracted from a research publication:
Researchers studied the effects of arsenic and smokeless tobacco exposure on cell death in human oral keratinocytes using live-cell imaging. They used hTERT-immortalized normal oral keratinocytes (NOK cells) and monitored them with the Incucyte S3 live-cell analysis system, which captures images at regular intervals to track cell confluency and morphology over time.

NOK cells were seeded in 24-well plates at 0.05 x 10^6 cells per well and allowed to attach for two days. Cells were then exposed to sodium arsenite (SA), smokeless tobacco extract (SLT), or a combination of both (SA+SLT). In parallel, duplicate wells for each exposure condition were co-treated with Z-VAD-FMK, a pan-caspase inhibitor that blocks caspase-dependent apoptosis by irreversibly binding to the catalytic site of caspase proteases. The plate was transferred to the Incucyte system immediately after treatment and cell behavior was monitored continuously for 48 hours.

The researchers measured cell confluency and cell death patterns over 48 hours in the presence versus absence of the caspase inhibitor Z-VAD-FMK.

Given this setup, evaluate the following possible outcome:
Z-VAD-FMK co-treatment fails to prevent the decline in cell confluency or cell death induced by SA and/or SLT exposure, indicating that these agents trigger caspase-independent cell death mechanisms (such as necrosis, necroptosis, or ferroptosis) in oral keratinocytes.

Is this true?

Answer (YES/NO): NO